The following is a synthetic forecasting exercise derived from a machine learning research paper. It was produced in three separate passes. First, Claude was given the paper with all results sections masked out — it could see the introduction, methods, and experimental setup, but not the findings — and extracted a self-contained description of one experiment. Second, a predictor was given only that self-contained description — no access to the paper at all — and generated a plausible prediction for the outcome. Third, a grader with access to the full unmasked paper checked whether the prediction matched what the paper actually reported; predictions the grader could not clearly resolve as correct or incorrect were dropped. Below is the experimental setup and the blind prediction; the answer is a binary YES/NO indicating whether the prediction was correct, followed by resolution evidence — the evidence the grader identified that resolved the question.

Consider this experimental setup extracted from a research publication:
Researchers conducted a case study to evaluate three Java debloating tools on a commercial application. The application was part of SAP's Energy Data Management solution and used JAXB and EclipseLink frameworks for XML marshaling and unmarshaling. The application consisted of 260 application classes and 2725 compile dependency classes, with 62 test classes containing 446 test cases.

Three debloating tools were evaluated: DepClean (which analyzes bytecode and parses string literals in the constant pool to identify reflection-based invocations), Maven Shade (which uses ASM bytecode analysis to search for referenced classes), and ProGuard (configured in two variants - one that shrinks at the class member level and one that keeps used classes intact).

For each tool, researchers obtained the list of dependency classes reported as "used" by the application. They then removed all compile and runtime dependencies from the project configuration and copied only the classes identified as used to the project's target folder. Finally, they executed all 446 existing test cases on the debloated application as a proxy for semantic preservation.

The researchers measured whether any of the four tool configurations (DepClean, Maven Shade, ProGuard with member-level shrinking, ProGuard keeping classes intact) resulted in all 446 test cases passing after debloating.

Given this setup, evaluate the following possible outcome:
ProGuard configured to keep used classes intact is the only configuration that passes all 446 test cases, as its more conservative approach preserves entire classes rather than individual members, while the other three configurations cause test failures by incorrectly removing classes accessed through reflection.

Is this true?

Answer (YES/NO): NO